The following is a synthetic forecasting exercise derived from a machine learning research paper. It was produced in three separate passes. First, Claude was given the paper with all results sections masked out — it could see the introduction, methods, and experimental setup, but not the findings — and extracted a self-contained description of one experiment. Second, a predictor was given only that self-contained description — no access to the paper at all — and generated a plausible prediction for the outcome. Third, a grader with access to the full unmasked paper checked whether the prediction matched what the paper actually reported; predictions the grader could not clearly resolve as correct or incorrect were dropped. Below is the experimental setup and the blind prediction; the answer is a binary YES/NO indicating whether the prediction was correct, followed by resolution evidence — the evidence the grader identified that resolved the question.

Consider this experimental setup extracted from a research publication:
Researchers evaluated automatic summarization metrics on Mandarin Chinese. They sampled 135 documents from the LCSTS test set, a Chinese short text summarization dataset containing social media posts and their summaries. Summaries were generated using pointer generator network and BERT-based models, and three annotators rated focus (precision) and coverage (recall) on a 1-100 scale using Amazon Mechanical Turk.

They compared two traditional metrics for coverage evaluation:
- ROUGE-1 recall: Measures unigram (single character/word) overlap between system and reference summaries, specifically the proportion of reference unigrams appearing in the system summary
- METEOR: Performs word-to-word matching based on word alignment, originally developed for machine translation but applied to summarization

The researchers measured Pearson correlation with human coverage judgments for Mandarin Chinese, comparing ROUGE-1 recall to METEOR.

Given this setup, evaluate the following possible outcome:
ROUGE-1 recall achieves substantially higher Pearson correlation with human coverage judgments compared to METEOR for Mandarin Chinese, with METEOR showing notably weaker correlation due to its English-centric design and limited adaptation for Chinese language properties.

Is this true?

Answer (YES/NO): NO